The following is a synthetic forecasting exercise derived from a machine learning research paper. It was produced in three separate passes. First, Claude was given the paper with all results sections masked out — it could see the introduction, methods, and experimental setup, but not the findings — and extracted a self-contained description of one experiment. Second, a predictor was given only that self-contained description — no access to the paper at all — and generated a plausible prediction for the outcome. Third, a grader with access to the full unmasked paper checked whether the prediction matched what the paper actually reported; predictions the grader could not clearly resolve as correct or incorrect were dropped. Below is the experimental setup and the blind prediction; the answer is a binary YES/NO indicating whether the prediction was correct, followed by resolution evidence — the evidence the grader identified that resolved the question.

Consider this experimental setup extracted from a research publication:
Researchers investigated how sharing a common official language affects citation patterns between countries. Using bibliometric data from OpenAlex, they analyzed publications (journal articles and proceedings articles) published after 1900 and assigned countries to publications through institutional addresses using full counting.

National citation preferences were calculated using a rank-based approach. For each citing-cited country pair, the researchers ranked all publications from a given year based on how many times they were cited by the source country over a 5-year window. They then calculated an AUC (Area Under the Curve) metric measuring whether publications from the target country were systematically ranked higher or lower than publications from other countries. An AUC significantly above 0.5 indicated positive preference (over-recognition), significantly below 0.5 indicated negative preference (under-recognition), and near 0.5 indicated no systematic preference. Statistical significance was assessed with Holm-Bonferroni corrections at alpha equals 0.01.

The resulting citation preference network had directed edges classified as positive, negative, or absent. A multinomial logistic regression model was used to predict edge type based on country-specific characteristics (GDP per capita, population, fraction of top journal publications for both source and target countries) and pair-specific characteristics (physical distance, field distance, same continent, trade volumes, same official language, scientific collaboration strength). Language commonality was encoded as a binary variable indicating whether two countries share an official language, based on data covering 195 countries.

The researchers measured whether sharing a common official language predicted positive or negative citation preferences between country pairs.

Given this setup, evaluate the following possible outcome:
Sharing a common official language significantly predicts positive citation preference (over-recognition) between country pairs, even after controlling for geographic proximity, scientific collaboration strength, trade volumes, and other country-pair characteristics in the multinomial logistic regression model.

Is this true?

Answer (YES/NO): YES